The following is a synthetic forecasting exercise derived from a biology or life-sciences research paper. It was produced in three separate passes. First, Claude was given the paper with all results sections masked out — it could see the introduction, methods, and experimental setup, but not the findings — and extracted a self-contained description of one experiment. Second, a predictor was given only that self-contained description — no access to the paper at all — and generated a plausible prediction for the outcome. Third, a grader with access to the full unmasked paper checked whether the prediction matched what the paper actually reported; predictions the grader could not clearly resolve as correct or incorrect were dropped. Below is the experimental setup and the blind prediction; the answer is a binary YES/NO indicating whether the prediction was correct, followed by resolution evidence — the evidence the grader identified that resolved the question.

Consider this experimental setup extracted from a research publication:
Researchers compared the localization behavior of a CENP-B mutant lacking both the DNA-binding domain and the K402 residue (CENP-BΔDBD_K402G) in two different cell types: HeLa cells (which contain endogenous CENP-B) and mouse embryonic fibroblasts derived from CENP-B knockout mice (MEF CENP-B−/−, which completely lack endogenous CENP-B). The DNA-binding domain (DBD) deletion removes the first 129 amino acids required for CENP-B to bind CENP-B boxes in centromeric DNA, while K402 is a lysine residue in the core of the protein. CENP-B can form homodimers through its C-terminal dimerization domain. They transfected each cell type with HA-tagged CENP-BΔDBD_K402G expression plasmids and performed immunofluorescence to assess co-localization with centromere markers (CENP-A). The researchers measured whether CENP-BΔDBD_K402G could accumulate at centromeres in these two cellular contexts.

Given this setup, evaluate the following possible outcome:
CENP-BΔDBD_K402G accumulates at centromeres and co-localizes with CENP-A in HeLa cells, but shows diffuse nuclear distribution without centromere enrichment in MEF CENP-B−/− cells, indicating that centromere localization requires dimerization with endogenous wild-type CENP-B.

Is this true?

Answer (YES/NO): YES